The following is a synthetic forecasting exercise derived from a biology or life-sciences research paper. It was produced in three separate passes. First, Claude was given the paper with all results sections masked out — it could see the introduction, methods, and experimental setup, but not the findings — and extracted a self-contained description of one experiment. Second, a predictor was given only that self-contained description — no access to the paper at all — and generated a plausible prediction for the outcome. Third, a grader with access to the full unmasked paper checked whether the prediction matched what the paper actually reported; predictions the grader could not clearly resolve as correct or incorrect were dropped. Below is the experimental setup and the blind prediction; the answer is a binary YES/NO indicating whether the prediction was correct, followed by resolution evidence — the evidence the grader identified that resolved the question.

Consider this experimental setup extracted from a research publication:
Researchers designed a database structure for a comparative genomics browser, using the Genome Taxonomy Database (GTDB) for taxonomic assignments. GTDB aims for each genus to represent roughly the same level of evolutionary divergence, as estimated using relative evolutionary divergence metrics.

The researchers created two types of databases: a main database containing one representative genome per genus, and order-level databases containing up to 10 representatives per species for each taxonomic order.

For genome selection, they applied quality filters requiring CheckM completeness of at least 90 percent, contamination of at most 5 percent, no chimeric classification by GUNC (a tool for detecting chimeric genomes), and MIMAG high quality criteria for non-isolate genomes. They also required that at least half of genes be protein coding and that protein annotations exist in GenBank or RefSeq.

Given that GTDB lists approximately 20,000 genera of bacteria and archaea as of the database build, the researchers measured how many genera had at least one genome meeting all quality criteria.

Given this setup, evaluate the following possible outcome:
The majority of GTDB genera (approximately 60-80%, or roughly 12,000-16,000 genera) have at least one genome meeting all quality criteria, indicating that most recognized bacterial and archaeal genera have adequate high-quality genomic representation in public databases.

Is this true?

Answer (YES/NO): NO